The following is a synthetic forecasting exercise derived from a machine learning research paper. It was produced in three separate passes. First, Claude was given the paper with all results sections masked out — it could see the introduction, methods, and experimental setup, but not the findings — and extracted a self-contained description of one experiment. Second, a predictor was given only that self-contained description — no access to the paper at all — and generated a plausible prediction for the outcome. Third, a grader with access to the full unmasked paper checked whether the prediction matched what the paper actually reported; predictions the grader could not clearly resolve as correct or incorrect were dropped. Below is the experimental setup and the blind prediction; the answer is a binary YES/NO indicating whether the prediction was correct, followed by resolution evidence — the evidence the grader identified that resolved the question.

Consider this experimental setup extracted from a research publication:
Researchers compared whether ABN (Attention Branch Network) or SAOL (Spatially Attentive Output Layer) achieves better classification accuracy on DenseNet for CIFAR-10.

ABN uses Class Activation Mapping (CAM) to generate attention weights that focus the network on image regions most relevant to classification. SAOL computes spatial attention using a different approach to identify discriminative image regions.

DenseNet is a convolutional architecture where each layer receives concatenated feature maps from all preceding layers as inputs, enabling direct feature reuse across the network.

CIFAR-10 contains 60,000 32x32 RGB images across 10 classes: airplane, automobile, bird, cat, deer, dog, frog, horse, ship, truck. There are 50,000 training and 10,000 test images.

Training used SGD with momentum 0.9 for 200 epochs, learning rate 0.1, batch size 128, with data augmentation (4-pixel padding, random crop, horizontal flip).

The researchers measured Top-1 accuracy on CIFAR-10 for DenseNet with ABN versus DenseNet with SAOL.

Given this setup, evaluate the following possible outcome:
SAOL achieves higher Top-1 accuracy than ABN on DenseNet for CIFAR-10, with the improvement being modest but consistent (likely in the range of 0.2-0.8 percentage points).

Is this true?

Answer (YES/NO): NO